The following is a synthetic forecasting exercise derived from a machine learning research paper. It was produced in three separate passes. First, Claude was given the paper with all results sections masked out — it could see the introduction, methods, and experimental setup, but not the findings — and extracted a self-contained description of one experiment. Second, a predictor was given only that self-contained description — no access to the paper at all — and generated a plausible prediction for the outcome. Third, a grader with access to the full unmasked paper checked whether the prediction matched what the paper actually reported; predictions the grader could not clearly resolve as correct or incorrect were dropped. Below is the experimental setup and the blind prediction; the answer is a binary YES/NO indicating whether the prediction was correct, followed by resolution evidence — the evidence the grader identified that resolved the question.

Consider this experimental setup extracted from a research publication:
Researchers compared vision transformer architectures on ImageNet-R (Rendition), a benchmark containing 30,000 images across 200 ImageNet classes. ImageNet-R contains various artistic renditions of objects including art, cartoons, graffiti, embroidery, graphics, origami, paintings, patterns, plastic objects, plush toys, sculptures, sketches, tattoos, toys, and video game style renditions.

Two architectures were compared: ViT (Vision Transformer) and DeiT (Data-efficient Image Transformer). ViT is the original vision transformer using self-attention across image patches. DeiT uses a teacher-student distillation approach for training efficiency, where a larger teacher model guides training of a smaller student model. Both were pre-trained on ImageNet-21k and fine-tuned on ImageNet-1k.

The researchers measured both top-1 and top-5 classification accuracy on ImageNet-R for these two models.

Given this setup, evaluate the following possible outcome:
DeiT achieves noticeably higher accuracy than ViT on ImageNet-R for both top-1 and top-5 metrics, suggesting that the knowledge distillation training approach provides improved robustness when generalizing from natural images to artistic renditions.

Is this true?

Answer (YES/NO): NO